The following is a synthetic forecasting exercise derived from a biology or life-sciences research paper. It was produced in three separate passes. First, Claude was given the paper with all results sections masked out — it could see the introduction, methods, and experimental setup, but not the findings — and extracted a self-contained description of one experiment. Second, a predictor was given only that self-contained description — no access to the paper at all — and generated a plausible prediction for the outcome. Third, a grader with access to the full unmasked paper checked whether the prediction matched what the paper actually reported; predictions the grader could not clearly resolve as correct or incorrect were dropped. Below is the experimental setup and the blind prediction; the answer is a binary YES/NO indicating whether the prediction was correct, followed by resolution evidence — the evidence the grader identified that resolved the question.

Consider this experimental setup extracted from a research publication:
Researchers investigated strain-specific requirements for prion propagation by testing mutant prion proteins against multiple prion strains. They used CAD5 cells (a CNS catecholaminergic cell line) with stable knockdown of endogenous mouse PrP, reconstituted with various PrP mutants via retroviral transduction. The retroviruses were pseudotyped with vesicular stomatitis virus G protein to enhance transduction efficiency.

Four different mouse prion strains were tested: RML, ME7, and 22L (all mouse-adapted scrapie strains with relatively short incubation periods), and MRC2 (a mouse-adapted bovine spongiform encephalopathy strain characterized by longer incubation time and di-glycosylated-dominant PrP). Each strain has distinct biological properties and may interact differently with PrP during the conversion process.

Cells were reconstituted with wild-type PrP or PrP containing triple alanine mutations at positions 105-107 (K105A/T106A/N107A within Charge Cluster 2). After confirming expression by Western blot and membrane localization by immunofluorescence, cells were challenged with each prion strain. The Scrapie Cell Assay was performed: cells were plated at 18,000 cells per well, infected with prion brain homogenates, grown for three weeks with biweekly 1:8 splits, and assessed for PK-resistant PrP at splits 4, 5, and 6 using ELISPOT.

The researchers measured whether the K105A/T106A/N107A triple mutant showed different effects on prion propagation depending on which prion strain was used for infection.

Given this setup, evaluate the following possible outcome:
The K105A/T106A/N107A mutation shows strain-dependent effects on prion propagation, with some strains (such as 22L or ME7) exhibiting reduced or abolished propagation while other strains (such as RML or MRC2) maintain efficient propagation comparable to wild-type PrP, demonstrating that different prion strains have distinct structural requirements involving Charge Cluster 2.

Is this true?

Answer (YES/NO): NO